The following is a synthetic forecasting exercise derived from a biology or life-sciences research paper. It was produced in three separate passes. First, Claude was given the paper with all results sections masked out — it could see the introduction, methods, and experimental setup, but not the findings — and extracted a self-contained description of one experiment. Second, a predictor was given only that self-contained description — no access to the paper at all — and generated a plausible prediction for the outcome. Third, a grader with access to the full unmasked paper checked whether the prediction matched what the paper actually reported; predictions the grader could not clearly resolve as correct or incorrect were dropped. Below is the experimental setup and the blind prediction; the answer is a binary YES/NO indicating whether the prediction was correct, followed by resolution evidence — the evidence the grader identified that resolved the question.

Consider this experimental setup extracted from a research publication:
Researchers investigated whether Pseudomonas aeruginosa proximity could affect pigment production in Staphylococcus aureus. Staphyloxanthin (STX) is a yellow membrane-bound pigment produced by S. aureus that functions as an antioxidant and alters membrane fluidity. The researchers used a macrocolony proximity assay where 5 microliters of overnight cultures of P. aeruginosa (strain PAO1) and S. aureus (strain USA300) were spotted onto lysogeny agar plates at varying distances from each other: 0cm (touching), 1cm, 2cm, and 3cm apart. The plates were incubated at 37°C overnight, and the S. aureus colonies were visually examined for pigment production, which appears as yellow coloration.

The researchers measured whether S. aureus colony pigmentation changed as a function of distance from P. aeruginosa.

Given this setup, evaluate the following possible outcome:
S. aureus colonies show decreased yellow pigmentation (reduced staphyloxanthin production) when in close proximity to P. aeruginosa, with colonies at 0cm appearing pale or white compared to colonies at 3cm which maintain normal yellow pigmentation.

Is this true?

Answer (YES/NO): NO